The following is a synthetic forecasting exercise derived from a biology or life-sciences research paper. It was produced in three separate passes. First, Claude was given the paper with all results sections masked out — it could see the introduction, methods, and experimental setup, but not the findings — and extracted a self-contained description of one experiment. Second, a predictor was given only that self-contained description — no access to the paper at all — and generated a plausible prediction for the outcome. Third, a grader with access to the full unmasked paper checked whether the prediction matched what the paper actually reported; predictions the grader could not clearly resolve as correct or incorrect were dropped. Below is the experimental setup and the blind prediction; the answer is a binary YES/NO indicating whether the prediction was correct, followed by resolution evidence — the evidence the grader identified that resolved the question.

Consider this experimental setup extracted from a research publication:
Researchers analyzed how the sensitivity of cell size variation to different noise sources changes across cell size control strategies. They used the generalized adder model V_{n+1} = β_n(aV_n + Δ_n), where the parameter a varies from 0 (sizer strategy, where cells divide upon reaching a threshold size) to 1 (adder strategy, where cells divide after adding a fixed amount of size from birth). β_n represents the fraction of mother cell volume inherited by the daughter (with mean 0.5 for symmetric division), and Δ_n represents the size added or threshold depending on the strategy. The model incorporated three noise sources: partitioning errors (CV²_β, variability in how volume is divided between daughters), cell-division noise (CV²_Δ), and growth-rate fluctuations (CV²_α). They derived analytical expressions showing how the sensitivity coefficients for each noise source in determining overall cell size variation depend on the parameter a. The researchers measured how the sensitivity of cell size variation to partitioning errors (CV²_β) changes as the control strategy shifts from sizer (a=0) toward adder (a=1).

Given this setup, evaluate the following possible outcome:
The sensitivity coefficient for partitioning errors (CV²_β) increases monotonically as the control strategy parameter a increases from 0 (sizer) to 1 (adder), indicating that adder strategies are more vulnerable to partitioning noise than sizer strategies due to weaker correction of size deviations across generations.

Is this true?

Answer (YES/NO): YES